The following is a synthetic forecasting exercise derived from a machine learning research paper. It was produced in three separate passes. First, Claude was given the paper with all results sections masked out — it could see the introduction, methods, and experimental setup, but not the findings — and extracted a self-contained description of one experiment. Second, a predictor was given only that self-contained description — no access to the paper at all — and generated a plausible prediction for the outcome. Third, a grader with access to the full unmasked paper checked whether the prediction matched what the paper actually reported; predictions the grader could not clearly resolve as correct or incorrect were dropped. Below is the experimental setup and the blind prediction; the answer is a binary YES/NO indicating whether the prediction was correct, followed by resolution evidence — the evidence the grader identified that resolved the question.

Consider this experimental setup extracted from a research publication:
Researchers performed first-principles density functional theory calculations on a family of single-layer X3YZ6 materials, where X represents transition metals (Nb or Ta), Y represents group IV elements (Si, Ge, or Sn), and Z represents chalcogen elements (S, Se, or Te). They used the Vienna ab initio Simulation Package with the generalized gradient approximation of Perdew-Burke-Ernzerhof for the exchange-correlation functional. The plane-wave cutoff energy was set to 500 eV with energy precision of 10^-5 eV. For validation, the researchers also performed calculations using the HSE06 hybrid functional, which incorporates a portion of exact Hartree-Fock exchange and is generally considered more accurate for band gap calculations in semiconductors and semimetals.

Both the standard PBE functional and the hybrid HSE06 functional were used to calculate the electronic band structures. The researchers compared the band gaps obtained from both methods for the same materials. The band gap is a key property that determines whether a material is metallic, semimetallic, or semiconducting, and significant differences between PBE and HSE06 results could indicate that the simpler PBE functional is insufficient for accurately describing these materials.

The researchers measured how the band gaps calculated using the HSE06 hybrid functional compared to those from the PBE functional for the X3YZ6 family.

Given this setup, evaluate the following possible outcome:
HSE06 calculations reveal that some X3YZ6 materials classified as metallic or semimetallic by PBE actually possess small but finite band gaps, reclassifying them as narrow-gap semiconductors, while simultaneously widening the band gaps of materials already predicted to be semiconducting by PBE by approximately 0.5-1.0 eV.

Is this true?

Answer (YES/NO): NO